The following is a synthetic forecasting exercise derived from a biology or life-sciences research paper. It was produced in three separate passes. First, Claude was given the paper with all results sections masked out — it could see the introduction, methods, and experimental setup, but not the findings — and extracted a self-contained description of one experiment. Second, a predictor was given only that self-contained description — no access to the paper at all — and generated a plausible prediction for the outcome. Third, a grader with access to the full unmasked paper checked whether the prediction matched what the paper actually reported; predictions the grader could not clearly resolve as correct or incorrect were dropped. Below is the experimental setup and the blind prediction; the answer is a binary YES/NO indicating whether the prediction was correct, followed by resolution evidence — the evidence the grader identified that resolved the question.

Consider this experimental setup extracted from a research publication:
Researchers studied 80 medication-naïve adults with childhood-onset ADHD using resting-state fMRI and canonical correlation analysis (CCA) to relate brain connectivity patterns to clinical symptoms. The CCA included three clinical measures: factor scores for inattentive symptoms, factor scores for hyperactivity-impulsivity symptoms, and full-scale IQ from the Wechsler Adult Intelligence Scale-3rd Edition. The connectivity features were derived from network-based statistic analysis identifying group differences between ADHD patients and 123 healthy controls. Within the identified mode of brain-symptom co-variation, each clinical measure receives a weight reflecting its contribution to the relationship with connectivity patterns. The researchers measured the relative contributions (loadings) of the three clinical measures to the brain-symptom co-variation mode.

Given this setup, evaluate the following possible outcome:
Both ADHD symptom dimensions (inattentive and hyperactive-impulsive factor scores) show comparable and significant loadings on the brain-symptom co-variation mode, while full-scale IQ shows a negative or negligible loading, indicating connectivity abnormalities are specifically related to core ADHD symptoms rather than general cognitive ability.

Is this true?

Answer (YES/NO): NO